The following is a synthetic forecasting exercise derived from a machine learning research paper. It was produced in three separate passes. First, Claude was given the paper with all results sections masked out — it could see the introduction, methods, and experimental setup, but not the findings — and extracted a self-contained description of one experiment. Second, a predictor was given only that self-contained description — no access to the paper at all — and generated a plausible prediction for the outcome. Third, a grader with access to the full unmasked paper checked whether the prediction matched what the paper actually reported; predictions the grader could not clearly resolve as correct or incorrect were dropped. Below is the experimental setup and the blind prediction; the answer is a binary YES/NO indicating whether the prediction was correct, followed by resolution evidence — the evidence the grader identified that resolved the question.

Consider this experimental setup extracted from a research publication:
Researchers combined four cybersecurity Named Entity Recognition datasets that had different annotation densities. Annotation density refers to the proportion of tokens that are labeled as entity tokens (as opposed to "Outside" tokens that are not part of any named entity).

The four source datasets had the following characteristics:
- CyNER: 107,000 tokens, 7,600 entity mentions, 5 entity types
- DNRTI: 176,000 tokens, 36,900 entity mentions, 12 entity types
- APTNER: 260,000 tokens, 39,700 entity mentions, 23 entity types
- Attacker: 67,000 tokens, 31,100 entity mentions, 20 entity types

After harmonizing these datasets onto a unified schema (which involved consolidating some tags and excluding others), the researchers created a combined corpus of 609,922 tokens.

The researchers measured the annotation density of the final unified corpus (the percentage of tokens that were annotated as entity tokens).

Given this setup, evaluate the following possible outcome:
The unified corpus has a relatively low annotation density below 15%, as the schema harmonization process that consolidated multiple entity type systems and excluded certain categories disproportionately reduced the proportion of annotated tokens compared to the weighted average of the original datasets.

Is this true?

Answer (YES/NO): NO